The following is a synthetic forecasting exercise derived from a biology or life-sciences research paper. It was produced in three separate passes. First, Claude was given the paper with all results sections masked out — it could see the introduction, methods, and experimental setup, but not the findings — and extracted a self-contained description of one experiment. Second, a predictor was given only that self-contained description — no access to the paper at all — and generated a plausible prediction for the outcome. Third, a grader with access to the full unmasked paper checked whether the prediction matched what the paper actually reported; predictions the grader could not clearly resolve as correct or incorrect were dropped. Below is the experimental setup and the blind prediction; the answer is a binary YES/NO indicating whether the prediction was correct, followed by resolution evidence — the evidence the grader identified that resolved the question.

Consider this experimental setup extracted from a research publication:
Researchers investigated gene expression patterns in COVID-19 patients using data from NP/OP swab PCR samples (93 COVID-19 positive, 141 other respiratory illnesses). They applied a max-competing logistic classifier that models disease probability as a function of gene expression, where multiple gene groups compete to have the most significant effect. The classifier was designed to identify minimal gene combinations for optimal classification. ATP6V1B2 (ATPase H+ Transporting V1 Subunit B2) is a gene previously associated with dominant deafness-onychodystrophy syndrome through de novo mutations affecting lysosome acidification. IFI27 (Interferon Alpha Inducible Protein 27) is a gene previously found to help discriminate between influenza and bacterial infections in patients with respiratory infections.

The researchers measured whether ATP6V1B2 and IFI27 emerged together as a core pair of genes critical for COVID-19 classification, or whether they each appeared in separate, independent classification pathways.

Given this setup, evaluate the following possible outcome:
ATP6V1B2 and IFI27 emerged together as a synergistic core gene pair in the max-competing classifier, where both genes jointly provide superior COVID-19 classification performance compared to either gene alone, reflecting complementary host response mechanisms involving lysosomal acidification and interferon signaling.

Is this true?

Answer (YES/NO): NO